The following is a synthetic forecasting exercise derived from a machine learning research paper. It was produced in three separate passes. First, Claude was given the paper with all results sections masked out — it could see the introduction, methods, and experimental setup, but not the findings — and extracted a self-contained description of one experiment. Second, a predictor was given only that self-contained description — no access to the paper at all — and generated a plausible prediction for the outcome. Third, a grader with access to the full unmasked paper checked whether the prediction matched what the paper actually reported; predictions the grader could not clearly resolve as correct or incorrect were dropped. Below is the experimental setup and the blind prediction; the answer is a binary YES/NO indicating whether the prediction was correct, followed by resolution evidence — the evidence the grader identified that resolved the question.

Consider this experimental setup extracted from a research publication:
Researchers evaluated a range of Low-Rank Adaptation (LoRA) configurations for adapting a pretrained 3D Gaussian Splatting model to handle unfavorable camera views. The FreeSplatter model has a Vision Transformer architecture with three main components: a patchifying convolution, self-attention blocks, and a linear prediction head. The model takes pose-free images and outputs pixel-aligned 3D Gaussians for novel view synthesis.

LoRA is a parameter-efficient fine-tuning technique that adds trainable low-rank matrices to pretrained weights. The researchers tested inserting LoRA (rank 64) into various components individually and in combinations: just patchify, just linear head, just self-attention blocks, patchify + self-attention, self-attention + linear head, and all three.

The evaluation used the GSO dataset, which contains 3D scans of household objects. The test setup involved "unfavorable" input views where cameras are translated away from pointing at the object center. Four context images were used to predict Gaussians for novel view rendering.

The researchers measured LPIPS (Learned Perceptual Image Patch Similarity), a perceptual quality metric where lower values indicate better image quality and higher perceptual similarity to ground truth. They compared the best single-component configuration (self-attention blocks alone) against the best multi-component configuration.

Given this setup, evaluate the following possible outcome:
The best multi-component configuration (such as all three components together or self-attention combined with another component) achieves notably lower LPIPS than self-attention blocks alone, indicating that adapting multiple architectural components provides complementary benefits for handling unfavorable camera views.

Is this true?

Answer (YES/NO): NO